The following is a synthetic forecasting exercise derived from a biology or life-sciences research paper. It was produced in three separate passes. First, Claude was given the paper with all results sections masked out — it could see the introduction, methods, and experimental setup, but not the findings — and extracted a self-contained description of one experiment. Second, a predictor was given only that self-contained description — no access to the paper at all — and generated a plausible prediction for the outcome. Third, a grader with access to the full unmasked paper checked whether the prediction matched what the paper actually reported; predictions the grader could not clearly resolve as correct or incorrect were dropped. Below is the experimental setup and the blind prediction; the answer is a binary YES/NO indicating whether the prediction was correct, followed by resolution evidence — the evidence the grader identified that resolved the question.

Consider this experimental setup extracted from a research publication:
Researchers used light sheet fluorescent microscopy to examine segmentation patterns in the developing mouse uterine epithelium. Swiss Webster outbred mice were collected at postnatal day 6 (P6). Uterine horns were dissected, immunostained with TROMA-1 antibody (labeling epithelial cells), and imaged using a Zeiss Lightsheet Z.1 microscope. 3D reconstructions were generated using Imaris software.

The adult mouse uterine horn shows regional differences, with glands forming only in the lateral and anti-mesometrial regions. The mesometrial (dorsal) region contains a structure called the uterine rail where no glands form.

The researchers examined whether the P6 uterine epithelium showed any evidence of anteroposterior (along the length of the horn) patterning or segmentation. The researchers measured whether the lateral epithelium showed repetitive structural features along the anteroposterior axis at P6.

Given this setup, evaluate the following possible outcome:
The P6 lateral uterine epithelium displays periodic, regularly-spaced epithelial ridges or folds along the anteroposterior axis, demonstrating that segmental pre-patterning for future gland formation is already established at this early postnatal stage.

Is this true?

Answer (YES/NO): YES